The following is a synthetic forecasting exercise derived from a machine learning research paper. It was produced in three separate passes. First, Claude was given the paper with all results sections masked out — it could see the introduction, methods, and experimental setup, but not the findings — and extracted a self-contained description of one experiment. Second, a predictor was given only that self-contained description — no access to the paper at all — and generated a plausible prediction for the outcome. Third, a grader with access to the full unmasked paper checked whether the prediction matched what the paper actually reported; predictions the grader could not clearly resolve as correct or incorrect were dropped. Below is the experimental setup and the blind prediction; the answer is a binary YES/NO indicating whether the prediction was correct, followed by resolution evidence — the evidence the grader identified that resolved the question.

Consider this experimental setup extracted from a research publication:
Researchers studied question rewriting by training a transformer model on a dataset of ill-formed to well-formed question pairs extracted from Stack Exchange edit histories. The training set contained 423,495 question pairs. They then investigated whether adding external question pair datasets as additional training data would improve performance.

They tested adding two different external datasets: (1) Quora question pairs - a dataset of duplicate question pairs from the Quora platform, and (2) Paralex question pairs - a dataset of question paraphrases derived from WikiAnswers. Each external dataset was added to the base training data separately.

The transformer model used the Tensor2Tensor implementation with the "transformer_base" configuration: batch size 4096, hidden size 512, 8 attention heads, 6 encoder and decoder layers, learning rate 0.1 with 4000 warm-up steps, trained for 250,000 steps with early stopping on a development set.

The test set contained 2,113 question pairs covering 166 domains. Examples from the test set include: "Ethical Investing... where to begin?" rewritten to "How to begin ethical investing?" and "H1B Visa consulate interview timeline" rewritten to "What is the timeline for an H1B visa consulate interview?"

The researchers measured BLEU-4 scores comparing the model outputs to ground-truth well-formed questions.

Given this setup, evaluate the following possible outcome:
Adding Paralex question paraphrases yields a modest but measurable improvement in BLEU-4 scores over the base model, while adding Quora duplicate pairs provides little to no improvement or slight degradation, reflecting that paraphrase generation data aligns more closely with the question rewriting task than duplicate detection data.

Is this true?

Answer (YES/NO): NO